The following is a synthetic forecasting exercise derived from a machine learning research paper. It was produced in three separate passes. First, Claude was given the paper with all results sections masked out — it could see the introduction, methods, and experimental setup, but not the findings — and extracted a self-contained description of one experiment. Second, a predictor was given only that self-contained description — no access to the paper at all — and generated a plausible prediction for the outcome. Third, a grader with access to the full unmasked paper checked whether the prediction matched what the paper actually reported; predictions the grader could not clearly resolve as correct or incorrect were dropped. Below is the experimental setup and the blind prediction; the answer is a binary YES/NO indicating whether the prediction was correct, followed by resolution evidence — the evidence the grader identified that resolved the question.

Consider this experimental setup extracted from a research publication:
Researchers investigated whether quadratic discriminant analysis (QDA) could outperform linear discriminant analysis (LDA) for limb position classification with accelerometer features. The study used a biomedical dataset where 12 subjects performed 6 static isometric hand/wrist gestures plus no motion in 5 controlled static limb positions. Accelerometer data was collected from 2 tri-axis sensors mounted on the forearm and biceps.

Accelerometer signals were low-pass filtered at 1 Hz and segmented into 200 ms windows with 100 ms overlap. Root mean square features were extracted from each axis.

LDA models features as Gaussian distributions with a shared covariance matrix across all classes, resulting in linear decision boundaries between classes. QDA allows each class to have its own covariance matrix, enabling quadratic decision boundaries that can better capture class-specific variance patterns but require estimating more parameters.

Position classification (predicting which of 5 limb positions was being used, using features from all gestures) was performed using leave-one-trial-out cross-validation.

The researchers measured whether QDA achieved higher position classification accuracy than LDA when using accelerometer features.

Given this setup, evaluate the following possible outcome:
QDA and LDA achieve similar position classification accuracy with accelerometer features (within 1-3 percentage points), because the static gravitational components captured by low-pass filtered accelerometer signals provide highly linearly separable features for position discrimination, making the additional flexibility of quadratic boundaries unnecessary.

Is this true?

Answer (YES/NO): YES